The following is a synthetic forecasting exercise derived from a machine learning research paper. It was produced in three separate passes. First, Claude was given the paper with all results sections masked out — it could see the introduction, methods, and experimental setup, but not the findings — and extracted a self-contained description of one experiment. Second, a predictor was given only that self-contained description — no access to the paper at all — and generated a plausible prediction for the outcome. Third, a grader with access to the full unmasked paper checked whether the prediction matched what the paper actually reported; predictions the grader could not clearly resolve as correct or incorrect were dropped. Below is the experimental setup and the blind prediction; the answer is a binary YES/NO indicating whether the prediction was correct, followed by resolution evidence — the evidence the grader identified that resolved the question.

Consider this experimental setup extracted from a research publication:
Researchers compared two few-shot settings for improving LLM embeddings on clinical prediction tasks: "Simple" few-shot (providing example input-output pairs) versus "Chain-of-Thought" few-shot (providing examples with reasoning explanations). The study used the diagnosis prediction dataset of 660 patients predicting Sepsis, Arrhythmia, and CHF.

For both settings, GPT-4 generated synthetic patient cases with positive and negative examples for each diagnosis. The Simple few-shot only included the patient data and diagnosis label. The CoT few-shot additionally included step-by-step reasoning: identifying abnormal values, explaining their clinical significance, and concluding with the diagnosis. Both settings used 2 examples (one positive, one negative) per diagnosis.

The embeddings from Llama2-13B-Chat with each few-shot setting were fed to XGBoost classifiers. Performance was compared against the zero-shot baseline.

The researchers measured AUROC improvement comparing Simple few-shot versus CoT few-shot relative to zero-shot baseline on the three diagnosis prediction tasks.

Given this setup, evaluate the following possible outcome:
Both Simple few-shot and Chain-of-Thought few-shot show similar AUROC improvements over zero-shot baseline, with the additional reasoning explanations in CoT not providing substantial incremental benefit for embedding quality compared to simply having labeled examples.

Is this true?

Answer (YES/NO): NO